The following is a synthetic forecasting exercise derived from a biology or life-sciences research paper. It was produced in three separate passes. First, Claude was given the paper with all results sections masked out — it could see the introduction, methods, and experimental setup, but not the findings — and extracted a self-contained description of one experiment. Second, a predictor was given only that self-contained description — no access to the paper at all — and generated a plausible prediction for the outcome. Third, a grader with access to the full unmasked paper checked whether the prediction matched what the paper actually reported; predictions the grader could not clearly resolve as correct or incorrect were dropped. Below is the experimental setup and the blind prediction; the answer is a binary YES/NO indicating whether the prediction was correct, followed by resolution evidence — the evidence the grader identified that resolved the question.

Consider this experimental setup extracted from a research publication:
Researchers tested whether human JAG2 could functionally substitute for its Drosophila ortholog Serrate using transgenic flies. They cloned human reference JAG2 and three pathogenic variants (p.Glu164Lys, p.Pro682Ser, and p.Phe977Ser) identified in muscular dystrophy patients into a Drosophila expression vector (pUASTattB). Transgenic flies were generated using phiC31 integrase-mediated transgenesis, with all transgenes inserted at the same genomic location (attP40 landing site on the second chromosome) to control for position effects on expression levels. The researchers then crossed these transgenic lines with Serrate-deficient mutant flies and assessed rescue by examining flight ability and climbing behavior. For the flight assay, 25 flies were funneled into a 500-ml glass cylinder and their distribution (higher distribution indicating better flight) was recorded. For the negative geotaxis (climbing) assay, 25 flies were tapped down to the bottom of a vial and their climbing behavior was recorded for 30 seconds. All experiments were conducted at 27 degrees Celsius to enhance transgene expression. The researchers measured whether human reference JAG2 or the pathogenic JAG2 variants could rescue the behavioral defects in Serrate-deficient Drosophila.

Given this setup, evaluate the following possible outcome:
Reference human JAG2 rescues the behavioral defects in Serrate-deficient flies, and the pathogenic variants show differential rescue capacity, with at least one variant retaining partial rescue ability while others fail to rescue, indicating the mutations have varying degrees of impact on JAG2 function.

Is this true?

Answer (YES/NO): NO